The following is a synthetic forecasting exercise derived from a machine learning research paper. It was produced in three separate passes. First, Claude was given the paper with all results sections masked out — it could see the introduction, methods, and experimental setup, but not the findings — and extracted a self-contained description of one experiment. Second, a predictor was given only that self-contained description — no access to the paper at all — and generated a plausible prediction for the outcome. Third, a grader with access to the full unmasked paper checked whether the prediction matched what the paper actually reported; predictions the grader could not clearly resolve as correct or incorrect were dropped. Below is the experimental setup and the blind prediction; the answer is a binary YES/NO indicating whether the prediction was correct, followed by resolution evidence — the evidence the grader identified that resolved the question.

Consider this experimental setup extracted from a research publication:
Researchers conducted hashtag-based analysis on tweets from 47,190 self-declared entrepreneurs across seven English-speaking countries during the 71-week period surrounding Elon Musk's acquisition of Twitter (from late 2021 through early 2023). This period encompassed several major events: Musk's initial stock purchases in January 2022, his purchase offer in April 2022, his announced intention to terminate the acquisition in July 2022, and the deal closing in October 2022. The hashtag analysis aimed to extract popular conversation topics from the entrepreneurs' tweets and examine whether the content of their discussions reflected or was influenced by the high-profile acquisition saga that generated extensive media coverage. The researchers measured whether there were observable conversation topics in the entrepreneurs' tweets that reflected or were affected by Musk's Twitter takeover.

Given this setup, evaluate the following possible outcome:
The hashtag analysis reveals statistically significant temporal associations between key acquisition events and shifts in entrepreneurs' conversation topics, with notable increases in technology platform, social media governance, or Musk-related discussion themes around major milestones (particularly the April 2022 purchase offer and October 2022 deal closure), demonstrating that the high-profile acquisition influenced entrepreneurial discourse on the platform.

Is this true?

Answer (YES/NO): NO